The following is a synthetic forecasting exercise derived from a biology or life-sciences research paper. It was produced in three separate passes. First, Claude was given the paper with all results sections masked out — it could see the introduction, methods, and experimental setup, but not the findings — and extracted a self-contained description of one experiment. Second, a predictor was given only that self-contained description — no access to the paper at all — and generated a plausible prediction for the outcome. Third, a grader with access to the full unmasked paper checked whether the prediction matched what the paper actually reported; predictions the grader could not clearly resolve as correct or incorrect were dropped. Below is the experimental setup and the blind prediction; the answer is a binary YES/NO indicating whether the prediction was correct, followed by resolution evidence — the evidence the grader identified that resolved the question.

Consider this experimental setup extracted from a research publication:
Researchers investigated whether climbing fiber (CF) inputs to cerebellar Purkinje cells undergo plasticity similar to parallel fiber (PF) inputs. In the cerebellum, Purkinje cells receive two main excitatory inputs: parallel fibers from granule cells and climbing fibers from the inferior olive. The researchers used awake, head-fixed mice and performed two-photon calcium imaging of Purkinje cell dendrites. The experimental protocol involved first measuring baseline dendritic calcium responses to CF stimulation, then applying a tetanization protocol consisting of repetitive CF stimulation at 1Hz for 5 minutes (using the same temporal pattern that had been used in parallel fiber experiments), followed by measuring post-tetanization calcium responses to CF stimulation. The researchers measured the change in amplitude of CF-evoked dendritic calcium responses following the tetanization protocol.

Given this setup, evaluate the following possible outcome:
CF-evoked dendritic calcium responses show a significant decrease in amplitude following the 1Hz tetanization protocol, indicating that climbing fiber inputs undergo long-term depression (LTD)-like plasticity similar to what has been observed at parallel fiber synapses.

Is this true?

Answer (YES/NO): NO